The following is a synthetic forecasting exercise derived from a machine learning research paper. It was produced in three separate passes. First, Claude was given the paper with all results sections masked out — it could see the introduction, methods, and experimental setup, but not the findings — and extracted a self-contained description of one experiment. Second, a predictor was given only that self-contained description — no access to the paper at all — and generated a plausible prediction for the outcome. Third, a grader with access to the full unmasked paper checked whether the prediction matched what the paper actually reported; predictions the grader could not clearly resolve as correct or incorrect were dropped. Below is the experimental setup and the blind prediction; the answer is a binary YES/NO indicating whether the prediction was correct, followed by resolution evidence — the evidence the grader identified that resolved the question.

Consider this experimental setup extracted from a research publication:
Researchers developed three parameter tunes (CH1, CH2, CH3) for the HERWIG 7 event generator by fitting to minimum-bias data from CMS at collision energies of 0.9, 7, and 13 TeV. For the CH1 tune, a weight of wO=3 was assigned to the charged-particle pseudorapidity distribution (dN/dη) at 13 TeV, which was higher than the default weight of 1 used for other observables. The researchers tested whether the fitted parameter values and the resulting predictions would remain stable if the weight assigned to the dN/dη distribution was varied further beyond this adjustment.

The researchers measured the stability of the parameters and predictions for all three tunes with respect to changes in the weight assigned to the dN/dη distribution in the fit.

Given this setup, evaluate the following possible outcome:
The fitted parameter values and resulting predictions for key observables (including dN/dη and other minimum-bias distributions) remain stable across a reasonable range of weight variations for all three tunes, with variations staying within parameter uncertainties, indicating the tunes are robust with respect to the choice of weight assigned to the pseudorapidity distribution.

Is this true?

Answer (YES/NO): NO